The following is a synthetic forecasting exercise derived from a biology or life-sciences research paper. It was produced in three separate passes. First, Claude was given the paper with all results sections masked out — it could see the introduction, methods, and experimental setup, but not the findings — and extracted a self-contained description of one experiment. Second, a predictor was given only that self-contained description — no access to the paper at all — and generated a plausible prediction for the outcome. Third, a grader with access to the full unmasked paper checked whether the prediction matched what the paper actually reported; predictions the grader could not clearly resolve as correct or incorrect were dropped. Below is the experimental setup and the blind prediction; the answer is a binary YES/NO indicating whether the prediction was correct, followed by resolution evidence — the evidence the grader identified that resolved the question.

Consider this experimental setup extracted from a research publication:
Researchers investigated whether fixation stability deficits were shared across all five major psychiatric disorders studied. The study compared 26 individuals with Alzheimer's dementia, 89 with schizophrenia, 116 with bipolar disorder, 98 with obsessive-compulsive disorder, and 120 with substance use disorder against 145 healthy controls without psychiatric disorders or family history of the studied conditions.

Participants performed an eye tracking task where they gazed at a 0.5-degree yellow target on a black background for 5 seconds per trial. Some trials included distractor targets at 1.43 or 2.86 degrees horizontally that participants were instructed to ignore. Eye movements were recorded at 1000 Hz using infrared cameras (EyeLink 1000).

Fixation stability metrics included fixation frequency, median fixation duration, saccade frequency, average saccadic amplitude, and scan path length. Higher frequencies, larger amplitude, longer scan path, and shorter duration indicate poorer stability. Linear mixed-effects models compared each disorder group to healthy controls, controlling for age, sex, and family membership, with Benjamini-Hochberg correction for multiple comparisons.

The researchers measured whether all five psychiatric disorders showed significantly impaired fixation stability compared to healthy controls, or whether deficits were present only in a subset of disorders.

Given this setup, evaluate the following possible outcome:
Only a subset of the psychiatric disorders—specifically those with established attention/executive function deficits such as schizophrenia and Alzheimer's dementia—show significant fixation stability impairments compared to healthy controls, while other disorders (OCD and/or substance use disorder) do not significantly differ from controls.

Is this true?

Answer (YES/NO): NO